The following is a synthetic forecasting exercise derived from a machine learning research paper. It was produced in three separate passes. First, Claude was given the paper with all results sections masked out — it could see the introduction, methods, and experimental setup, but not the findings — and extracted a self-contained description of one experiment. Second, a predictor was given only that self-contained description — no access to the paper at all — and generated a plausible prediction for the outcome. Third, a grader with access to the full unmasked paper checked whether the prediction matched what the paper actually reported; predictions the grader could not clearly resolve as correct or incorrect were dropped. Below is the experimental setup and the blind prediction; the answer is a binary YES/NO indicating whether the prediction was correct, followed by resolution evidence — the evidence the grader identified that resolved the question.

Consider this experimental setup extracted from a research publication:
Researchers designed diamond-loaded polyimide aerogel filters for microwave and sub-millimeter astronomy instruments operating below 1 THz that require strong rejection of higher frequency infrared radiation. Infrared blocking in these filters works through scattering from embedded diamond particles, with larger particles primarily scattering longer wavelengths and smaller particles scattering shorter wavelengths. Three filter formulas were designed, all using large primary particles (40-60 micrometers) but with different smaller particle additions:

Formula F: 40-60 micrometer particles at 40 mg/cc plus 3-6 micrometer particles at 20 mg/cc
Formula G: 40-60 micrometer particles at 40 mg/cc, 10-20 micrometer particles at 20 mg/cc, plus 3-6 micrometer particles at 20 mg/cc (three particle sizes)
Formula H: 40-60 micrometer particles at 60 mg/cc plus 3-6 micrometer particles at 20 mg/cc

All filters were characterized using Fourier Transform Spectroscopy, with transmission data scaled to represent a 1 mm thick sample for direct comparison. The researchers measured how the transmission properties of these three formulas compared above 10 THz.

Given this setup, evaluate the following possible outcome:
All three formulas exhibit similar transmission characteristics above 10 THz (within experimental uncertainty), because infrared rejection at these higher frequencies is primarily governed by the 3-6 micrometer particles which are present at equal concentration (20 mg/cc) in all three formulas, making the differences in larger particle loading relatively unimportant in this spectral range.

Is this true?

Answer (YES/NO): NO